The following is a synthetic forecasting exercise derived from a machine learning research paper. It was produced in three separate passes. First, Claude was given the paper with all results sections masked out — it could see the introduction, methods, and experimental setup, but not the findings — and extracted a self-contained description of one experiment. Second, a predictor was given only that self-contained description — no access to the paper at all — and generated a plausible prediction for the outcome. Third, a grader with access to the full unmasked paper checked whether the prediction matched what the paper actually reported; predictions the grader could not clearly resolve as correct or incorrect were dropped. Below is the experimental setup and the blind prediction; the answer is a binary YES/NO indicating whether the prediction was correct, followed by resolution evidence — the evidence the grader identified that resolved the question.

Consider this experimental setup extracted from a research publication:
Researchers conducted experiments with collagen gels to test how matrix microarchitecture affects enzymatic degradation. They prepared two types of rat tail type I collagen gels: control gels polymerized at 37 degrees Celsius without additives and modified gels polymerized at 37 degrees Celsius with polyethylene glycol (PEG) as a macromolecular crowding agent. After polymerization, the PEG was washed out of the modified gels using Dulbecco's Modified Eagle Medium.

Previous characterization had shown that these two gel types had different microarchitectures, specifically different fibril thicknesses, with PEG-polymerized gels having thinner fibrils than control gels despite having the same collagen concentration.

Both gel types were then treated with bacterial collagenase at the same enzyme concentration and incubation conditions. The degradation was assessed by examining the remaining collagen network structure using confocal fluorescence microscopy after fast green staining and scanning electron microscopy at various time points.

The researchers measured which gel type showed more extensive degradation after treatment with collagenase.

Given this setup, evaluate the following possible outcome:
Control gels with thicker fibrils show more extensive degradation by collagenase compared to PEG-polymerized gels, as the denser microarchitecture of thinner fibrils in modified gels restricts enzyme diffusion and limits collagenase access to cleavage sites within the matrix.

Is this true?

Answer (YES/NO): YES